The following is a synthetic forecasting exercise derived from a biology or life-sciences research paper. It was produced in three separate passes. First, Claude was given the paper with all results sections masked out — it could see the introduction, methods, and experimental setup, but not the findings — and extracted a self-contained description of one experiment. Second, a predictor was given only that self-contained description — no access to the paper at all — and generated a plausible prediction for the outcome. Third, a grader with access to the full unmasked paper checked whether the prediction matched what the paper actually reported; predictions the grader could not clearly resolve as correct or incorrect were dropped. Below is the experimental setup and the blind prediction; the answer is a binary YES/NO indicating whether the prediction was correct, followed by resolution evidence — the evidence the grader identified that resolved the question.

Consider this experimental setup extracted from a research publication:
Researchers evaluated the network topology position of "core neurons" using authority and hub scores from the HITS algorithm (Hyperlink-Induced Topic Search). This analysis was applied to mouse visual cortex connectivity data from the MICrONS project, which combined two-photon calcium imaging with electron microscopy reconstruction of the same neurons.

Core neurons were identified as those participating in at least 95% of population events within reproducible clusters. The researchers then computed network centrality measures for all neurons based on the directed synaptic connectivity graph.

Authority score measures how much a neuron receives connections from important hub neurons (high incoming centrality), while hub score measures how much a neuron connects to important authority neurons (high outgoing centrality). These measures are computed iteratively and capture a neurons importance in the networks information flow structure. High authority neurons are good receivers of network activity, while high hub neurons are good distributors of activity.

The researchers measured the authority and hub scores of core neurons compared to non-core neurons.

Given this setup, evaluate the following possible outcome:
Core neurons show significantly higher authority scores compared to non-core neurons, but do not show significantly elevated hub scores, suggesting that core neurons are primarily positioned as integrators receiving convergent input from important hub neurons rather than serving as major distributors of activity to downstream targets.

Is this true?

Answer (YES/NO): NO